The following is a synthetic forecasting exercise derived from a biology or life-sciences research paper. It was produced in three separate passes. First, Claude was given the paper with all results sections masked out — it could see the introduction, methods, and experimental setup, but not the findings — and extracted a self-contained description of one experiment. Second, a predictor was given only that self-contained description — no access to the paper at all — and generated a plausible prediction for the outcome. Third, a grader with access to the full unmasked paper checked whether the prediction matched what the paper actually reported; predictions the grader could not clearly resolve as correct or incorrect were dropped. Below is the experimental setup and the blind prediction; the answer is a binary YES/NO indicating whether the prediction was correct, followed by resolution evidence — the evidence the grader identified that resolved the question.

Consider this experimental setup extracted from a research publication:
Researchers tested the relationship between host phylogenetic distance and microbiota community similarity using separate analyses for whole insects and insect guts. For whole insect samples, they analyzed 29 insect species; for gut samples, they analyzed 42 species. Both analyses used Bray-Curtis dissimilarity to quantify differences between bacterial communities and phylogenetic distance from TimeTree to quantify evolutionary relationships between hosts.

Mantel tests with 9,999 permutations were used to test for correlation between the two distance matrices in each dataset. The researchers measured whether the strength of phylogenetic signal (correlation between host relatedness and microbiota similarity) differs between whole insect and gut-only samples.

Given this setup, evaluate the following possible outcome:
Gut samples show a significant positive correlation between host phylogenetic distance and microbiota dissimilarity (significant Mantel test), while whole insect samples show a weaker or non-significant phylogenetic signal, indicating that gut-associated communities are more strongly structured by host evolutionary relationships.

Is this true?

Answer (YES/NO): NO